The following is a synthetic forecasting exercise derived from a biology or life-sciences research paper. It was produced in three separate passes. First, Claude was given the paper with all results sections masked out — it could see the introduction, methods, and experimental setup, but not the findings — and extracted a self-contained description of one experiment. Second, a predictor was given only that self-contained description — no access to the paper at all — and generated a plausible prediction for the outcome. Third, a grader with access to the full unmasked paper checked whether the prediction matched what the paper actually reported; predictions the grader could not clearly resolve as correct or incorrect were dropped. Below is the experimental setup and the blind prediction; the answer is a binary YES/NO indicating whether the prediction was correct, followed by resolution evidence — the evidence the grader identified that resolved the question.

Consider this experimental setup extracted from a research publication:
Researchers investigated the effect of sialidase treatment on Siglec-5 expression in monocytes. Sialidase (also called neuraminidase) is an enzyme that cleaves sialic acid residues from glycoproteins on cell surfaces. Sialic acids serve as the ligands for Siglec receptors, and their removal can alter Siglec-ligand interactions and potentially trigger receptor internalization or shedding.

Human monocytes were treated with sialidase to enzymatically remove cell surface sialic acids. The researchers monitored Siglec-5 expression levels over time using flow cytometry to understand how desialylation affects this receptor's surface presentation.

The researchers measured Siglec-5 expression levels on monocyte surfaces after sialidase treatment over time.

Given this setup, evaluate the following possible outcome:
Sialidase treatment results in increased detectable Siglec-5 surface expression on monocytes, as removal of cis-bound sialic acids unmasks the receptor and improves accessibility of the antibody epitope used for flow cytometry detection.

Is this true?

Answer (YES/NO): NO